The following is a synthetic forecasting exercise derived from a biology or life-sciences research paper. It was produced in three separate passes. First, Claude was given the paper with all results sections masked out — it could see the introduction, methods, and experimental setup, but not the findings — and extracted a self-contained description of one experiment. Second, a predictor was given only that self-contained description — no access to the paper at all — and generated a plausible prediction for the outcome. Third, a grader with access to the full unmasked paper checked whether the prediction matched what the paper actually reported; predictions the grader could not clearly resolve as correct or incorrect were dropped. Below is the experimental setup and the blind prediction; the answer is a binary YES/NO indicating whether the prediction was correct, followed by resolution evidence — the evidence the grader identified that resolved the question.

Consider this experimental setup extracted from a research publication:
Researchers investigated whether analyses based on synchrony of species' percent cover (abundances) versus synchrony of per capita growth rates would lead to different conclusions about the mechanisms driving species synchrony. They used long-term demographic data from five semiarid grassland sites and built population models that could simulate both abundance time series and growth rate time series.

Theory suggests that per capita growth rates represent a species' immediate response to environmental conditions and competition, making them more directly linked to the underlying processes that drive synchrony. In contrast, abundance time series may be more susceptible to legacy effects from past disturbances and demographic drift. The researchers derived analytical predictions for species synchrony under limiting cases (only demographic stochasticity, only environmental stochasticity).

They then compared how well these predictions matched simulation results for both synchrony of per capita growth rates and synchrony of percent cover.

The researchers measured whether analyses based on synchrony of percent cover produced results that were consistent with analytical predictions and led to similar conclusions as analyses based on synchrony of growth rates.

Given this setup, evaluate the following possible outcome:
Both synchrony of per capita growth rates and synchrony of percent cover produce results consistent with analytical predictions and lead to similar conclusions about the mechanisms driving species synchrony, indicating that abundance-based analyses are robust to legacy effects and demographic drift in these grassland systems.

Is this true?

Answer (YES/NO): NO